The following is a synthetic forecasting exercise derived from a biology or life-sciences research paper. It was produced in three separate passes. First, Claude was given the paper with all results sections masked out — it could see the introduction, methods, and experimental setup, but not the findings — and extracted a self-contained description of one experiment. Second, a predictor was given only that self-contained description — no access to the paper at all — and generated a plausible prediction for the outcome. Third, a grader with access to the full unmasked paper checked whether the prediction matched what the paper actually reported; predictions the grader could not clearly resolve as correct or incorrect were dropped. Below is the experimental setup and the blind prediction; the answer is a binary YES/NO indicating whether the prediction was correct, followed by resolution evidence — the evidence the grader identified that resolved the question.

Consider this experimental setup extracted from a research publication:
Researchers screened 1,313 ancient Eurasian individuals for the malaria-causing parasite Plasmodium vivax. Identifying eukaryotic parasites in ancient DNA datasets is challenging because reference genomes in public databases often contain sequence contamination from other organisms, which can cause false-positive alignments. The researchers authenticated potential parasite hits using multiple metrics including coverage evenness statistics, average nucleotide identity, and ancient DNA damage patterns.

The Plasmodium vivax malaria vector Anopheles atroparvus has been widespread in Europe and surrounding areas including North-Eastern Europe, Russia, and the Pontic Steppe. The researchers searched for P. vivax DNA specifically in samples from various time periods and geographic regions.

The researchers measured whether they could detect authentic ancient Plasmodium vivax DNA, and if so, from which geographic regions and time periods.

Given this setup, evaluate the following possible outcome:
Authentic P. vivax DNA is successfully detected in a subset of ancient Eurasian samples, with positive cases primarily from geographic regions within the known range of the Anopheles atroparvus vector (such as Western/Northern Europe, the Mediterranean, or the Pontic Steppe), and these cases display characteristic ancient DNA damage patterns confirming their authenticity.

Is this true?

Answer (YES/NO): NO